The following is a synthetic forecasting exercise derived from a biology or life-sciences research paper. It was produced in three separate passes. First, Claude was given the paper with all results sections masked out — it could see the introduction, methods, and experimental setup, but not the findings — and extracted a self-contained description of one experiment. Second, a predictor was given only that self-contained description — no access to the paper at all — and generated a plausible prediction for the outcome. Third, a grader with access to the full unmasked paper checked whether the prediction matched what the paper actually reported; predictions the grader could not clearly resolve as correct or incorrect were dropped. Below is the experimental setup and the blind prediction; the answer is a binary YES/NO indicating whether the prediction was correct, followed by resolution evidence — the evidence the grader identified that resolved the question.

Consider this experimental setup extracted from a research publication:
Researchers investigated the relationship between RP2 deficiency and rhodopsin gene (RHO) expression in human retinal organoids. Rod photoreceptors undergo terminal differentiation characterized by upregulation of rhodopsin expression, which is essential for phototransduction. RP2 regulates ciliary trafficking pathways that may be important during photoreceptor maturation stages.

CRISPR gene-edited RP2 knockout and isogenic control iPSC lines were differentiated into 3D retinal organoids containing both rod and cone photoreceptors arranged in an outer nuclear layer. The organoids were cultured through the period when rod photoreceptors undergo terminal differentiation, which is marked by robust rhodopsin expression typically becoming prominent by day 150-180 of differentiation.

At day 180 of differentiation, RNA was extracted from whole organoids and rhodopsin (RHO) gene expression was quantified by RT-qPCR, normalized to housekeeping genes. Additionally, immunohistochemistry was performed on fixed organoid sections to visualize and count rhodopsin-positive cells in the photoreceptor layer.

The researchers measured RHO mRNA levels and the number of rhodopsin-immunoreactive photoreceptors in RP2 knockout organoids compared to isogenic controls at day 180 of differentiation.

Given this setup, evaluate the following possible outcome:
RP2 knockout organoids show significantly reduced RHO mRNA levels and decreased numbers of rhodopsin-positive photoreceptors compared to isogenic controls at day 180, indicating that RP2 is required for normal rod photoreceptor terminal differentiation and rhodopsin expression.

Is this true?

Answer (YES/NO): YES